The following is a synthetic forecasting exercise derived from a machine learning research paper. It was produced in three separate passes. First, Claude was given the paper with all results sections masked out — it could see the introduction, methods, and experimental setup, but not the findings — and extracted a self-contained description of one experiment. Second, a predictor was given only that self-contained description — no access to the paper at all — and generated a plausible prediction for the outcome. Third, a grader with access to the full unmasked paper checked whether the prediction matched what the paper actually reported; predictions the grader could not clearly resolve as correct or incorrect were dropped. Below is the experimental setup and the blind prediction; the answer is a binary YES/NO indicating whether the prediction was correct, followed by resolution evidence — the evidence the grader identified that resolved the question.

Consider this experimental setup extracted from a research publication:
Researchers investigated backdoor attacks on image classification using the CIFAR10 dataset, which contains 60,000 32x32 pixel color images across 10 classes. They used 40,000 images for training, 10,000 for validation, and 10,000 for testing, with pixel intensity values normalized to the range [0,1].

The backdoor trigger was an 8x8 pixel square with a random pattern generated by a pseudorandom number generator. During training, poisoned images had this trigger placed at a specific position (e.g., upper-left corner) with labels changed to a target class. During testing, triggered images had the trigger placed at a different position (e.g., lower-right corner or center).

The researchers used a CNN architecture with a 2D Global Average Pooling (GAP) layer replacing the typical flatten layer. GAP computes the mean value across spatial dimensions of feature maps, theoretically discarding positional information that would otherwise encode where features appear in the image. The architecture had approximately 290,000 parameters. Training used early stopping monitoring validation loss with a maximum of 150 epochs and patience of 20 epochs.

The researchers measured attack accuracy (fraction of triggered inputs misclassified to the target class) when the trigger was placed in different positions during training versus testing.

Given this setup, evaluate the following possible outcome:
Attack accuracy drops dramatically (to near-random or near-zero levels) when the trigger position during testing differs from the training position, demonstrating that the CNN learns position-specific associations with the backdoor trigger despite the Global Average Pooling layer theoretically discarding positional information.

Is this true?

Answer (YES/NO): NO